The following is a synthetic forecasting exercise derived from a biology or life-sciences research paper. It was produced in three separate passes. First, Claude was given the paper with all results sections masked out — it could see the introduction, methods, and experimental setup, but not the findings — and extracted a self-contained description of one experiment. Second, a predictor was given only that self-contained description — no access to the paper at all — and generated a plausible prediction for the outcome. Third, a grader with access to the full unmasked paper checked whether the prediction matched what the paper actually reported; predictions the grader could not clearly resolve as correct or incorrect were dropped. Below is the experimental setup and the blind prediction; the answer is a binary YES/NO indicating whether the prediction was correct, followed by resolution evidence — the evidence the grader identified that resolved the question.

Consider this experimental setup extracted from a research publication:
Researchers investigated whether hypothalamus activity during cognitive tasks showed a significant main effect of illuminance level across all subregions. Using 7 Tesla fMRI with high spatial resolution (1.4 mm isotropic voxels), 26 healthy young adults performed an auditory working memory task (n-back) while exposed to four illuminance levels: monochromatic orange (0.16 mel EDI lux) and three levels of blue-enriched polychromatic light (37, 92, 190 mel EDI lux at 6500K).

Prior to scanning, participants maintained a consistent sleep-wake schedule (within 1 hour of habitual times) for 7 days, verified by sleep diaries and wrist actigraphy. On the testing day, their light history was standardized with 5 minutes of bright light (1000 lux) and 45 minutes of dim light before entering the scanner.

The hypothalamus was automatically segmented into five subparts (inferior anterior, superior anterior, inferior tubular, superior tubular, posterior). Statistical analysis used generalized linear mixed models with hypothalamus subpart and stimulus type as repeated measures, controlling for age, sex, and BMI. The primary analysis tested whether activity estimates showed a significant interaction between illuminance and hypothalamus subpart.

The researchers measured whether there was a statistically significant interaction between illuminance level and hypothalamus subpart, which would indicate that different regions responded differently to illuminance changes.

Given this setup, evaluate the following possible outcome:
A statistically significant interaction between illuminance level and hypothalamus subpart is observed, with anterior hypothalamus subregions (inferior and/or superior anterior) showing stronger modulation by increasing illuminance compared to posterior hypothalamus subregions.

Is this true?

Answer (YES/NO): NO